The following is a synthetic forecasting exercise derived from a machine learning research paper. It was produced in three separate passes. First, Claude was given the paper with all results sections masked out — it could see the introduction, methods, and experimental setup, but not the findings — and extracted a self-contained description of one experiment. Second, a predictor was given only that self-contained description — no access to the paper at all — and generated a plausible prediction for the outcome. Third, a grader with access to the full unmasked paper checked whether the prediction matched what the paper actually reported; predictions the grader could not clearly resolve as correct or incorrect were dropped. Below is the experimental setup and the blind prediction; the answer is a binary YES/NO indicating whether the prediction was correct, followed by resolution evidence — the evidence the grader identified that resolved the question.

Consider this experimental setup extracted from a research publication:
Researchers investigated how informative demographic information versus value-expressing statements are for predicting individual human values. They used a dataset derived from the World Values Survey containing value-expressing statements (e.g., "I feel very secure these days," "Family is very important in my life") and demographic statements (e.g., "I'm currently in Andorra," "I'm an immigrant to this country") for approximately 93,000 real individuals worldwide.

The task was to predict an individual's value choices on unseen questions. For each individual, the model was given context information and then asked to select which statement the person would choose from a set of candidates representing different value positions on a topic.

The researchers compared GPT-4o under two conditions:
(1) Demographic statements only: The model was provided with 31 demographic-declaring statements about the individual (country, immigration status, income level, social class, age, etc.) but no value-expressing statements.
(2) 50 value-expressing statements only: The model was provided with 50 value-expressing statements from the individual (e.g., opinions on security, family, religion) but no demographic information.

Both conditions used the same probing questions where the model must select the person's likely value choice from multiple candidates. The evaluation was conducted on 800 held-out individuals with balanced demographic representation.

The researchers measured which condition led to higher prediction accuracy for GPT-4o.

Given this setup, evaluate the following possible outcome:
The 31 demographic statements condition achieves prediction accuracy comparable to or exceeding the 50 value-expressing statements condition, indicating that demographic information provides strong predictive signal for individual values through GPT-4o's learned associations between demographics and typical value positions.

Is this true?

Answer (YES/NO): YES